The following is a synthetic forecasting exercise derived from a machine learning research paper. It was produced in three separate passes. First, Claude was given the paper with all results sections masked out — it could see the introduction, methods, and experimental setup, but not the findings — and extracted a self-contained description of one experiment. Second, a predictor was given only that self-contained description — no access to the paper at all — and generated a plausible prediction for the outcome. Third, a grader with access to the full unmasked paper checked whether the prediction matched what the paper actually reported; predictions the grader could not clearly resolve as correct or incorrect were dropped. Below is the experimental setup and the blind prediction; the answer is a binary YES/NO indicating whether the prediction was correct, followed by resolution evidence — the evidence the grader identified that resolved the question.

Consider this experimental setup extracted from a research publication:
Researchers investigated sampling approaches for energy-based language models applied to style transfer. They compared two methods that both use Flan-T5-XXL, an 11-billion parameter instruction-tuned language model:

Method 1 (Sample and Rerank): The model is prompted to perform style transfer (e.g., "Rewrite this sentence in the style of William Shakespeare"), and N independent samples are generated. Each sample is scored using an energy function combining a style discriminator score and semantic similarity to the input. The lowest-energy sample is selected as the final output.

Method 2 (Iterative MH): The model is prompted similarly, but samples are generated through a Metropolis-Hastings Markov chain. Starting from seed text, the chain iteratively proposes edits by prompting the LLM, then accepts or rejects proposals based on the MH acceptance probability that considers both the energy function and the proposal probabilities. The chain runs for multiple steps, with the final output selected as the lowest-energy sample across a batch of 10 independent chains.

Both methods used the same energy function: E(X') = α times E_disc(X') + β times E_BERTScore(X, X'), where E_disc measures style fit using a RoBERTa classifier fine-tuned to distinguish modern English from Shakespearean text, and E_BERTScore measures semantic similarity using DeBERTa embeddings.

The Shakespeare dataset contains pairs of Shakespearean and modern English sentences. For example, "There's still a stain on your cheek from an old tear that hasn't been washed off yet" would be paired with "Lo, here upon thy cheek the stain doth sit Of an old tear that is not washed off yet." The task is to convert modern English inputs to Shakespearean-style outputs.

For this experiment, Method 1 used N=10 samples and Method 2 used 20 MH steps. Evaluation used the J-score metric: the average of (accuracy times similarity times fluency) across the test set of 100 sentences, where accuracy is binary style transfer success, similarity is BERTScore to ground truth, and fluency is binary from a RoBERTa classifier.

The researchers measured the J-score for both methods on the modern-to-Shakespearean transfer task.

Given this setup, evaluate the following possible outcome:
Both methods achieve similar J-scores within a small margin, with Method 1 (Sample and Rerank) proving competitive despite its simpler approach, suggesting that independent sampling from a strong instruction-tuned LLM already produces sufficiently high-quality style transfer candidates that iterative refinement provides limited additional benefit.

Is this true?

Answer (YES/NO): NO